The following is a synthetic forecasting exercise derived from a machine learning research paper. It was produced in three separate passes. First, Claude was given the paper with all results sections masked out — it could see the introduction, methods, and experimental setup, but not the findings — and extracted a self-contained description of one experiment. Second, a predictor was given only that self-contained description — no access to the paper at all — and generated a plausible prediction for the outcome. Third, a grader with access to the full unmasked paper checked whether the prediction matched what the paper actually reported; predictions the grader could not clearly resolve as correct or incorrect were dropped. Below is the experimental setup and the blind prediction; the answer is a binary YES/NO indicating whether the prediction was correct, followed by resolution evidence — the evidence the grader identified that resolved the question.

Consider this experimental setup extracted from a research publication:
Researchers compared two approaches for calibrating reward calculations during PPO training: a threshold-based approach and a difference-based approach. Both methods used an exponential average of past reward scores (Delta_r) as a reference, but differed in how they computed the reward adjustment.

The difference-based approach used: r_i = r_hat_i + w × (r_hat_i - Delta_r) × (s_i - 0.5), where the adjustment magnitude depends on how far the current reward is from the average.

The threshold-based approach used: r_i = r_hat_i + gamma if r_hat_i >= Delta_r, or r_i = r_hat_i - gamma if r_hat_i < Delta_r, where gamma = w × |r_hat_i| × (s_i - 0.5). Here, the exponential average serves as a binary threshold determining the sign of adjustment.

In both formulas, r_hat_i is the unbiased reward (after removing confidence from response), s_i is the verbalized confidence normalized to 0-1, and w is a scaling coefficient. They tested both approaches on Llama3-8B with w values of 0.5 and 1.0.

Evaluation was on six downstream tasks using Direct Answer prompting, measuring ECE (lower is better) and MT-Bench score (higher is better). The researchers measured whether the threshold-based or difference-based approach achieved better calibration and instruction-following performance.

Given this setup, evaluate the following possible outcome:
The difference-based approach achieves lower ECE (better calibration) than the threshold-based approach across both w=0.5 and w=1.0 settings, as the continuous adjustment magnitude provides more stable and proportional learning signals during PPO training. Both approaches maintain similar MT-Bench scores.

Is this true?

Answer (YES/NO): NO